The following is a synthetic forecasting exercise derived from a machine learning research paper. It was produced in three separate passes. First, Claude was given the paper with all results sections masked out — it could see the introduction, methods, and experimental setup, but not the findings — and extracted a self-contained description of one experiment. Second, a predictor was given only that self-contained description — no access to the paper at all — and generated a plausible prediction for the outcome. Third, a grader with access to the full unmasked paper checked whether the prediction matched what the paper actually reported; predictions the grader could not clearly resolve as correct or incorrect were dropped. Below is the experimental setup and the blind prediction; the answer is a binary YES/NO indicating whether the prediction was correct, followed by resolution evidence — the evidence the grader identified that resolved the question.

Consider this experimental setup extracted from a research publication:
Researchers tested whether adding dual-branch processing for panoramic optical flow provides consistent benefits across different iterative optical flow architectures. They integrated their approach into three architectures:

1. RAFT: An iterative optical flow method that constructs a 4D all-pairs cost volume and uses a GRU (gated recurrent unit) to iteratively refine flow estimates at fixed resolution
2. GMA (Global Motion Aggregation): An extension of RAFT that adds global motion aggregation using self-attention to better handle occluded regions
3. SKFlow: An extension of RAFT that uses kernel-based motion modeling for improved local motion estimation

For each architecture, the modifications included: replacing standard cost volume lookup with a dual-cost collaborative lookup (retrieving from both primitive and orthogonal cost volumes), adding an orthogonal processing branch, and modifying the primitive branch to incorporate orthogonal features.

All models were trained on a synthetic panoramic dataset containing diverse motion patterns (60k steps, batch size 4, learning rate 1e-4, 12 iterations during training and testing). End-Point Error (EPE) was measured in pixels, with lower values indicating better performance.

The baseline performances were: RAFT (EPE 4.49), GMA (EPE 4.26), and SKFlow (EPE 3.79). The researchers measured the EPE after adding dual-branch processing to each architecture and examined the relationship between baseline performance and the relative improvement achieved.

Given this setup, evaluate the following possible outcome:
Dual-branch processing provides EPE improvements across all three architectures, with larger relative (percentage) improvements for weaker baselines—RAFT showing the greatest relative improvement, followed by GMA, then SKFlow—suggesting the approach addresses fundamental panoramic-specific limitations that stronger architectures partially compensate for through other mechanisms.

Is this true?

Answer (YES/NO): YES